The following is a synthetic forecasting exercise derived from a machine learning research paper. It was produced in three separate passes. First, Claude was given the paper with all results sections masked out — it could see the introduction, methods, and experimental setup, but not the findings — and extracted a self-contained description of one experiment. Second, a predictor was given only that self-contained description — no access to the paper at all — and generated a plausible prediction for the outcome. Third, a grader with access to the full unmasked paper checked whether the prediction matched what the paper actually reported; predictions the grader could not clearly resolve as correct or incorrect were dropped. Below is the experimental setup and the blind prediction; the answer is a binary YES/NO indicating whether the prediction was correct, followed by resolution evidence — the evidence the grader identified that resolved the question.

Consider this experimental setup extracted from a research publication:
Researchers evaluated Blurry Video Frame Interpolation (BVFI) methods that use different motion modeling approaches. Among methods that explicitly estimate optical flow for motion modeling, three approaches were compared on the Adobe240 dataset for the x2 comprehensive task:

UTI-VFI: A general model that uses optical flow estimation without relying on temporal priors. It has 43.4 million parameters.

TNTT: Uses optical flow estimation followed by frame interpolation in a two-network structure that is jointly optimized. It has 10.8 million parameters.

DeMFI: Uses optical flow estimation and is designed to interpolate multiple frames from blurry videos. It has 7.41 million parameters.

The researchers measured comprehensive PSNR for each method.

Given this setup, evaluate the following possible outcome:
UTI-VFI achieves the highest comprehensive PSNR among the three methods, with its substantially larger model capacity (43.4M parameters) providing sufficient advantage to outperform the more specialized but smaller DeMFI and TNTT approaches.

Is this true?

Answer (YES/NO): NO